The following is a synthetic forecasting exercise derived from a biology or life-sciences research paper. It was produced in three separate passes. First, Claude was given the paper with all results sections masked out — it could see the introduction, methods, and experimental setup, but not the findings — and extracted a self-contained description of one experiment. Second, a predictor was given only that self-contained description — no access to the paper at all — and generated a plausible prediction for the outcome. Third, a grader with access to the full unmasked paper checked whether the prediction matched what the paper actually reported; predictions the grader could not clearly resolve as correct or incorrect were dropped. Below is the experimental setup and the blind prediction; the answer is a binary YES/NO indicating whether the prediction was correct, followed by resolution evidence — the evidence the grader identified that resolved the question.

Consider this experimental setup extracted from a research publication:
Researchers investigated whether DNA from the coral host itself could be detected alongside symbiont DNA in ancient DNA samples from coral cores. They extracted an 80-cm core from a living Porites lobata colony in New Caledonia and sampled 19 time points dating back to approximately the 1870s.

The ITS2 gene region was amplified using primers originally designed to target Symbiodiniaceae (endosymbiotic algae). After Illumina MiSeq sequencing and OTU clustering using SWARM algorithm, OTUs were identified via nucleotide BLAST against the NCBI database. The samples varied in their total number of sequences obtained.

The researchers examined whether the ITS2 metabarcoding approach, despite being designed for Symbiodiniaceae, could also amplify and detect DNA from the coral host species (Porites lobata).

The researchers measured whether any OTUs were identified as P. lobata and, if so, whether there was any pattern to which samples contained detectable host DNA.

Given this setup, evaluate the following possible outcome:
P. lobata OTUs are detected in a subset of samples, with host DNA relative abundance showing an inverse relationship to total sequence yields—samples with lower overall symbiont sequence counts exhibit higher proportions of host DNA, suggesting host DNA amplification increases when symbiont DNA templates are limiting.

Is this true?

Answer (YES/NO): NO